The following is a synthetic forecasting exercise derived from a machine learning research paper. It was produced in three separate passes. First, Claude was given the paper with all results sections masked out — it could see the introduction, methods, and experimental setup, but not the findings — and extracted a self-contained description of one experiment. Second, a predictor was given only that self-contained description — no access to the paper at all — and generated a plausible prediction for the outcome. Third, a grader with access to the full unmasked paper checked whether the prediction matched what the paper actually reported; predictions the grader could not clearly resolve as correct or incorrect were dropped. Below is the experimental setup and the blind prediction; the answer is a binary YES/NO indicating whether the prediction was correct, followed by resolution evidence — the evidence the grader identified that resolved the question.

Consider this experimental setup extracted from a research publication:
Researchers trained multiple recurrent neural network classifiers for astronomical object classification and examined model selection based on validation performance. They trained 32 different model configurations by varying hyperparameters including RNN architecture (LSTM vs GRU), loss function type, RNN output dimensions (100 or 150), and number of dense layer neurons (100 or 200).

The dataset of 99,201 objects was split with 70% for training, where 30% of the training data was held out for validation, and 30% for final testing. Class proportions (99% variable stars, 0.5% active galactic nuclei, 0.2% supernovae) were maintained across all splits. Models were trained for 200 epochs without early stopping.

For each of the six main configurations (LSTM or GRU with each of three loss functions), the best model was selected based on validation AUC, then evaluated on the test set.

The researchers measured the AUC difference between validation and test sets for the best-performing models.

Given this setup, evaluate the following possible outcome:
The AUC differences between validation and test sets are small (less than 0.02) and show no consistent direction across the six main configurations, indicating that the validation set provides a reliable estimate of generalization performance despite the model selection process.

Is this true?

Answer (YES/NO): NO